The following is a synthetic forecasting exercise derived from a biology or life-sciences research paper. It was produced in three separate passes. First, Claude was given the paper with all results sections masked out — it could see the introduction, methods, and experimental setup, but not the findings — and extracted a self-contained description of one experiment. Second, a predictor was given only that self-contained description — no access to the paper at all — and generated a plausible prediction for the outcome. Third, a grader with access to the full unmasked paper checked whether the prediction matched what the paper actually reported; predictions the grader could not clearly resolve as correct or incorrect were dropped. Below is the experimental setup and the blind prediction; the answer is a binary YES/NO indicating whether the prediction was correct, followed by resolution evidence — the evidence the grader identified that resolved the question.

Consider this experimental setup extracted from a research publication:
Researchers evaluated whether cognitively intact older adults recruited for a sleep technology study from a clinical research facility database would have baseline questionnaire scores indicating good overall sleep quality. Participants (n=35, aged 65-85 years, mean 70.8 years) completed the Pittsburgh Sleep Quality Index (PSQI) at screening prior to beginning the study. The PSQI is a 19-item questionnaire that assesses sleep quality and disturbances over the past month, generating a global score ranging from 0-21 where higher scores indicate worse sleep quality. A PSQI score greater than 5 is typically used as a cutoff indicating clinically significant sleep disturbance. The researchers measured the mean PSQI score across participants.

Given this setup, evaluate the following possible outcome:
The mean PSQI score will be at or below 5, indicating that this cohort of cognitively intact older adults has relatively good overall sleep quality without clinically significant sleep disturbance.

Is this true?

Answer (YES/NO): YES